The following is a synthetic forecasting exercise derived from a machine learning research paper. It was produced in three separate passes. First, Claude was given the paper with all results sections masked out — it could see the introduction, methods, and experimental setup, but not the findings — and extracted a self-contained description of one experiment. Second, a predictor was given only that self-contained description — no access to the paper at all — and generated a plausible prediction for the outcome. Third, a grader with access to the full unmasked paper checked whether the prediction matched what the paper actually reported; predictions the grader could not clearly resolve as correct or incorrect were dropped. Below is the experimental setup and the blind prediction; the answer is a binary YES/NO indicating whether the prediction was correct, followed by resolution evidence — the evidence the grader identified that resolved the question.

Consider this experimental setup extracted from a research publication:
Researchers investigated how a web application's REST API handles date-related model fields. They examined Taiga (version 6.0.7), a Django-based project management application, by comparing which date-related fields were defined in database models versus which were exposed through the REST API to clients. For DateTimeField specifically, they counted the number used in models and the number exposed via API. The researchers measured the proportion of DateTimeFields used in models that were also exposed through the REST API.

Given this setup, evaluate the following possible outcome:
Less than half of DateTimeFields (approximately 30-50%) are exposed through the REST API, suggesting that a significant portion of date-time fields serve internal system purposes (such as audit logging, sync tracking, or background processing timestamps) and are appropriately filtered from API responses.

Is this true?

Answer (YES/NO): NO